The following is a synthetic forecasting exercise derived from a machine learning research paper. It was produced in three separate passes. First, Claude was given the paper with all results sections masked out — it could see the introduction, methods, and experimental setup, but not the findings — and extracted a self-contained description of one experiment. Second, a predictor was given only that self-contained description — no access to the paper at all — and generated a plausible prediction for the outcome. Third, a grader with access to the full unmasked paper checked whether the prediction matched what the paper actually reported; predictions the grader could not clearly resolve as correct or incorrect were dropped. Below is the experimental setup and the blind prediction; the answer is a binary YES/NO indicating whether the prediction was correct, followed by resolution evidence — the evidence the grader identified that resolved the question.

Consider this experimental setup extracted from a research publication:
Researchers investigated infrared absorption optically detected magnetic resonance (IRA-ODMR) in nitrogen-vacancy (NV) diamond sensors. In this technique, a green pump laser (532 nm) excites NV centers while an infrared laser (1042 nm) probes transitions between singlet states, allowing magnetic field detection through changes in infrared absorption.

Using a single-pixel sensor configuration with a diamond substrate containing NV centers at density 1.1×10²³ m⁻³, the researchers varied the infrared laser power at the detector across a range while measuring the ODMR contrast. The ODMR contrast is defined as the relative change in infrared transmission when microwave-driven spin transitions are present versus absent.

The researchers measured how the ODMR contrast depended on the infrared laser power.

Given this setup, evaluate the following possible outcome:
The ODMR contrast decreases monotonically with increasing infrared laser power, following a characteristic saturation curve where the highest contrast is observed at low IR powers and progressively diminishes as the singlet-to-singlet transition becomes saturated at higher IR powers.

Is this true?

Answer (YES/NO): NO